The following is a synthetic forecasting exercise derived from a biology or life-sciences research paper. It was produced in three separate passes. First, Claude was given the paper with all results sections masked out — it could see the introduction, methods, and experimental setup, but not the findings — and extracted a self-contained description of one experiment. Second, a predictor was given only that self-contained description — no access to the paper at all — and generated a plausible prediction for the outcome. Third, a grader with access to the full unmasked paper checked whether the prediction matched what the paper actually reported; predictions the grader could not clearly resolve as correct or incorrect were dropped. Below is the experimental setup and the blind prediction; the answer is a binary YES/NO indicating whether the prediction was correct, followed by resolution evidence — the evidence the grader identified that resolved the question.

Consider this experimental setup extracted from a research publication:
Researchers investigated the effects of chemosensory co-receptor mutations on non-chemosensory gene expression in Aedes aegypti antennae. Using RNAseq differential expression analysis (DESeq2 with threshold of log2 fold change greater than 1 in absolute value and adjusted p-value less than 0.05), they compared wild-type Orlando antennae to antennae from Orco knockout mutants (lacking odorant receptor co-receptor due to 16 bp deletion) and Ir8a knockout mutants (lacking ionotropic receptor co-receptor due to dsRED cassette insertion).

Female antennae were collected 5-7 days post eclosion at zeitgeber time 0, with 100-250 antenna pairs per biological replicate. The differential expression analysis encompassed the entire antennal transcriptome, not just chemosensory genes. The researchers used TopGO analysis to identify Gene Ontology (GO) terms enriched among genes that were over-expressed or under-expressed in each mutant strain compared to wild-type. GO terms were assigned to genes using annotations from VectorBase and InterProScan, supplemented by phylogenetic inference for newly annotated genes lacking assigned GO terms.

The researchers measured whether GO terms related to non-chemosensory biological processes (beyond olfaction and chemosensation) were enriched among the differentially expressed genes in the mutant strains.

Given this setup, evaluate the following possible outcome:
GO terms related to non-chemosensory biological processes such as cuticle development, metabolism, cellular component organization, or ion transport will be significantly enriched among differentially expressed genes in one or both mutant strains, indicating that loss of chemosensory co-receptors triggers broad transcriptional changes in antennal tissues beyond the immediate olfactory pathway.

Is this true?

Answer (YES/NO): YES